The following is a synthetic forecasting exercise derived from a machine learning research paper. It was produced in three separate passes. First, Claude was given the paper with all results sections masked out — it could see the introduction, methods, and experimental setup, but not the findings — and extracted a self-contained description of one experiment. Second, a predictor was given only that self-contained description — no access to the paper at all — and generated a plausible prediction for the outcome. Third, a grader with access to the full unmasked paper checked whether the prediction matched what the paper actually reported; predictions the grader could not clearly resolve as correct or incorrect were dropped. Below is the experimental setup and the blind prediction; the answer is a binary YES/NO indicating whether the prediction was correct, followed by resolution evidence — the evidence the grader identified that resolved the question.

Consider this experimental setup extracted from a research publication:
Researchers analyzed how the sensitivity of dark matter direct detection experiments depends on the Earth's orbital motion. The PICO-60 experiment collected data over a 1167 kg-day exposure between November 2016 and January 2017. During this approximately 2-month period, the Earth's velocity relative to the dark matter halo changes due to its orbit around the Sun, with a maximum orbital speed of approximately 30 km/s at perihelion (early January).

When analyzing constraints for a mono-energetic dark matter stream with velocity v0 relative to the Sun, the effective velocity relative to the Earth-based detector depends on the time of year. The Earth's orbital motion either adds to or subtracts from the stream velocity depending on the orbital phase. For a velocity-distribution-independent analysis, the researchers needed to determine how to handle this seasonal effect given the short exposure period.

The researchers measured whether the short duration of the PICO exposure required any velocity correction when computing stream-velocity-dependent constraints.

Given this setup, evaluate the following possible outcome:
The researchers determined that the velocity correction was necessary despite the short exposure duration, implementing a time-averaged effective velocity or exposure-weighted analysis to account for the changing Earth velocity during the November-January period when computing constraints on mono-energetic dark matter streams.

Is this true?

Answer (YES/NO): NO